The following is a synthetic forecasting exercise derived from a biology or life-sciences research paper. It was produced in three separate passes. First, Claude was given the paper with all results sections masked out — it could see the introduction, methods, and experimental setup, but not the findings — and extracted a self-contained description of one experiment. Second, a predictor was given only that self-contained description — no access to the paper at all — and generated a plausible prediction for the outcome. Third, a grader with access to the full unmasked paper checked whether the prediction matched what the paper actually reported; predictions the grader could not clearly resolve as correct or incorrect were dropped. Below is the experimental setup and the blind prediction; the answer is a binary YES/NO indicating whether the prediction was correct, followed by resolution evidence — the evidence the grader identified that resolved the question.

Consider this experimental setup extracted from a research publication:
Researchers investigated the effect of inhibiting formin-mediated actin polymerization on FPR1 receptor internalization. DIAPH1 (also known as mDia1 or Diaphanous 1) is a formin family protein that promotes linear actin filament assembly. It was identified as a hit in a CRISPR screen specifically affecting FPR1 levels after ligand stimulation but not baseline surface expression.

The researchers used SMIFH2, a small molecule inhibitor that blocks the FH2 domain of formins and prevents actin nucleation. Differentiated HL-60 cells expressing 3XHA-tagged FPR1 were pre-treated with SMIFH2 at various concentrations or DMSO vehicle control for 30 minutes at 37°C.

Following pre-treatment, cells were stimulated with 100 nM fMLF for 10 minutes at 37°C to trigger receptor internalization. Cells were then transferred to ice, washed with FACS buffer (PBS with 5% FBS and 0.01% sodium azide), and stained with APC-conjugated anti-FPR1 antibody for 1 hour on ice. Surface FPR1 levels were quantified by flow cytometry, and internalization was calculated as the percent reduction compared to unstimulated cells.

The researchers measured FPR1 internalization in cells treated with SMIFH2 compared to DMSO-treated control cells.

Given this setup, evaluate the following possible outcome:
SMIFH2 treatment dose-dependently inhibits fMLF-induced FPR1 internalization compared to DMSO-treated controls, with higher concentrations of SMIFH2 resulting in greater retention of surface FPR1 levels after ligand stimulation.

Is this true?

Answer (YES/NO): YES